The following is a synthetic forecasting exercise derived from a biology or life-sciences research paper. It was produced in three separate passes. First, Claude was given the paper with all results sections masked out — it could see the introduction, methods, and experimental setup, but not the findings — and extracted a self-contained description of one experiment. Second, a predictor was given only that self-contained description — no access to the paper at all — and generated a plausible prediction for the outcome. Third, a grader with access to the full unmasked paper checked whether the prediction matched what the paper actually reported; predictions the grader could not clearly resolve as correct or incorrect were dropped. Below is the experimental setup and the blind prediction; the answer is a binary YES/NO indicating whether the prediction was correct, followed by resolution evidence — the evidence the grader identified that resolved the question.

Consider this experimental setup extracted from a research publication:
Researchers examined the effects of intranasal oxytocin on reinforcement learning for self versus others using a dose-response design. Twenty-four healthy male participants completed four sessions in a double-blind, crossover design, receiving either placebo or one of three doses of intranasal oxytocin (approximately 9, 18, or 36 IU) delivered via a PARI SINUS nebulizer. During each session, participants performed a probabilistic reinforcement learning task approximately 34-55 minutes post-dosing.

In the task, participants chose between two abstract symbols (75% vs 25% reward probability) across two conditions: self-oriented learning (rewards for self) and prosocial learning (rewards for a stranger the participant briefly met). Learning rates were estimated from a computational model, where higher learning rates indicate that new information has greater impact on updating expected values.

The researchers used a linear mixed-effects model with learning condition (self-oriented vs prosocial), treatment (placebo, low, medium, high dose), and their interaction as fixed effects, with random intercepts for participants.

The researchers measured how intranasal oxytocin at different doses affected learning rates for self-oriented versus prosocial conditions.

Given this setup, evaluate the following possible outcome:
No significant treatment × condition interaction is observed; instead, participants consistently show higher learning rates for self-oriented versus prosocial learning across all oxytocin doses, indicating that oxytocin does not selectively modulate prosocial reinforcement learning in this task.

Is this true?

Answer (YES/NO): NO